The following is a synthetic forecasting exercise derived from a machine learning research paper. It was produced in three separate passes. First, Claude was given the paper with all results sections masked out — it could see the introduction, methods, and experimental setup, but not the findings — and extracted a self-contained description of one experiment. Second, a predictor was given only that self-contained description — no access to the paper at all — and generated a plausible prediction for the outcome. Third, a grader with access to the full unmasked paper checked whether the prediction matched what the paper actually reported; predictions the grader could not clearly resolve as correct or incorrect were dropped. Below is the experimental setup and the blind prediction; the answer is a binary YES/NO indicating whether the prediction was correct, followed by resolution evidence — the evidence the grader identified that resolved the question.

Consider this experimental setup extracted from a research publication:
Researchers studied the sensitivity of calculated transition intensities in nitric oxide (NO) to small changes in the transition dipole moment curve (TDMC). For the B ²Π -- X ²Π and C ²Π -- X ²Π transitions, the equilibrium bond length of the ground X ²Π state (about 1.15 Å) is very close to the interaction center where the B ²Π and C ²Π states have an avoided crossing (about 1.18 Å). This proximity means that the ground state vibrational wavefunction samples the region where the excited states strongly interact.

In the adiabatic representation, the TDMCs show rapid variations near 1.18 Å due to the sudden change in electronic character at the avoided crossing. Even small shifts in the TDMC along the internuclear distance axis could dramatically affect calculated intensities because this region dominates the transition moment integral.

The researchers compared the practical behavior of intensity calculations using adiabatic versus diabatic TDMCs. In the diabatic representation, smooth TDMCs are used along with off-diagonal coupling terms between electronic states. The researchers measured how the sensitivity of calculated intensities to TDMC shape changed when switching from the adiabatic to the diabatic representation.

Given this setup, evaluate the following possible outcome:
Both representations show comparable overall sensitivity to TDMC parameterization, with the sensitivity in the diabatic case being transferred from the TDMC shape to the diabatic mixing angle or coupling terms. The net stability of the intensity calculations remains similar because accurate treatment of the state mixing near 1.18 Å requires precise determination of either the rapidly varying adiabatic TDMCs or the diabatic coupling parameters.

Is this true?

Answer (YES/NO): NO